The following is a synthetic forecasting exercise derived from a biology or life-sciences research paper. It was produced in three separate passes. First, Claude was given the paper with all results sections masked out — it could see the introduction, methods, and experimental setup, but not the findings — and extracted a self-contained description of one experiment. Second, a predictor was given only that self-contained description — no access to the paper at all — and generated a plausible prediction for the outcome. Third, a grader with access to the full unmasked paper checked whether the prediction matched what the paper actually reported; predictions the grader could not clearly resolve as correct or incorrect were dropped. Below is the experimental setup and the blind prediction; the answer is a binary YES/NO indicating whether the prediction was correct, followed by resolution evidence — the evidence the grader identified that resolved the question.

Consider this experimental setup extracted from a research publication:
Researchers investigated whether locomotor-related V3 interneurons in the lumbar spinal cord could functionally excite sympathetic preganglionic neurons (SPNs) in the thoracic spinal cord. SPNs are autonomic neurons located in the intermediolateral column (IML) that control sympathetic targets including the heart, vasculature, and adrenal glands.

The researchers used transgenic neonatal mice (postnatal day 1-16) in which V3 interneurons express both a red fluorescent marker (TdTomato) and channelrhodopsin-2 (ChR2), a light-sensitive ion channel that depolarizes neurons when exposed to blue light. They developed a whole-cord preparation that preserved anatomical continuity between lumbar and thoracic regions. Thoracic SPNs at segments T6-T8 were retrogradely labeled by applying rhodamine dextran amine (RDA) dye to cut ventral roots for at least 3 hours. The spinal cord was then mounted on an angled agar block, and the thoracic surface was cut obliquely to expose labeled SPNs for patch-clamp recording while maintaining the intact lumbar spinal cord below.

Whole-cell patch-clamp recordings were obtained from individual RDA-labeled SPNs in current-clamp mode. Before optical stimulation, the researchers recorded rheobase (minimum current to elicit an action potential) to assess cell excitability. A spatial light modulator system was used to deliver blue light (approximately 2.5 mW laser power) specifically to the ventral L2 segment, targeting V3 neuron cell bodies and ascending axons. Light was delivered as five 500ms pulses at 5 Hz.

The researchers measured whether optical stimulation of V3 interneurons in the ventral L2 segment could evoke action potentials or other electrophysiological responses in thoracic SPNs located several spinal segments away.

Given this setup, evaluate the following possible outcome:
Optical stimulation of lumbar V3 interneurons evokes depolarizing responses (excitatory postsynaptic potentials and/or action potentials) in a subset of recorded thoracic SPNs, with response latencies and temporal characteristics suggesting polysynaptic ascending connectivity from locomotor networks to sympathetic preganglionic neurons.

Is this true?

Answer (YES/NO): NO